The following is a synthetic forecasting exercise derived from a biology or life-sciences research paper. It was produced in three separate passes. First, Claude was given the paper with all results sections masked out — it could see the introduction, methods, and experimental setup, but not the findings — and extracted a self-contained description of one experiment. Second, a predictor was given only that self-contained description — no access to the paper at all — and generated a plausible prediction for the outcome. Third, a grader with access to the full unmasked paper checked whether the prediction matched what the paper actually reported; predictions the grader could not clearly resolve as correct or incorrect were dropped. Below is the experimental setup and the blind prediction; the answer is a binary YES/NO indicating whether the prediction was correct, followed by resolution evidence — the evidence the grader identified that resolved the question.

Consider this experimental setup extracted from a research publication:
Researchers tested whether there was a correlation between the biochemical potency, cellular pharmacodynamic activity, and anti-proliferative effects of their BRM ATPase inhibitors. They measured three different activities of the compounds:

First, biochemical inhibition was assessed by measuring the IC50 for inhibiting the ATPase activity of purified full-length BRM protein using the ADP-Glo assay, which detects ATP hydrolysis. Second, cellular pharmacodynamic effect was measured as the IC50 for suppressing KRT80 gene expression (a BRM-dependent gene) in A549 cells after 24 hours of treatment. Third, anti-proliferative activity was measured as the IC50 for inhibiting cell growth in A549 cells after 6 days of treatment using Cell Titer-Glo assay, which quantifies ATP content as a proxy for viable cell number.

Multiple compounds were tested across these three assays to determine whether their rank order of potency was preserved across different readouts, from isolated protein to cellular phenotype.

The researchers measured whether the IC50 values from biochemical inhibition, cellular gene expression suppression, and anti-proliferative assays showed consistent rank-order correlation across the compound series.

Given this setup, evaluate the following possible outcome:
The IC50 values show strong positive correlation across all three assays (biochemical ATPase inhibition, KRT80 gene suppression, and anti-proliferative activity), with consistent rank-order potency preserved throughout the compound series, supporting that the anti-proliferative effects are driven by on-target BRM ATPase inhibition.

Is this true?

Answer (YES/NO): YES